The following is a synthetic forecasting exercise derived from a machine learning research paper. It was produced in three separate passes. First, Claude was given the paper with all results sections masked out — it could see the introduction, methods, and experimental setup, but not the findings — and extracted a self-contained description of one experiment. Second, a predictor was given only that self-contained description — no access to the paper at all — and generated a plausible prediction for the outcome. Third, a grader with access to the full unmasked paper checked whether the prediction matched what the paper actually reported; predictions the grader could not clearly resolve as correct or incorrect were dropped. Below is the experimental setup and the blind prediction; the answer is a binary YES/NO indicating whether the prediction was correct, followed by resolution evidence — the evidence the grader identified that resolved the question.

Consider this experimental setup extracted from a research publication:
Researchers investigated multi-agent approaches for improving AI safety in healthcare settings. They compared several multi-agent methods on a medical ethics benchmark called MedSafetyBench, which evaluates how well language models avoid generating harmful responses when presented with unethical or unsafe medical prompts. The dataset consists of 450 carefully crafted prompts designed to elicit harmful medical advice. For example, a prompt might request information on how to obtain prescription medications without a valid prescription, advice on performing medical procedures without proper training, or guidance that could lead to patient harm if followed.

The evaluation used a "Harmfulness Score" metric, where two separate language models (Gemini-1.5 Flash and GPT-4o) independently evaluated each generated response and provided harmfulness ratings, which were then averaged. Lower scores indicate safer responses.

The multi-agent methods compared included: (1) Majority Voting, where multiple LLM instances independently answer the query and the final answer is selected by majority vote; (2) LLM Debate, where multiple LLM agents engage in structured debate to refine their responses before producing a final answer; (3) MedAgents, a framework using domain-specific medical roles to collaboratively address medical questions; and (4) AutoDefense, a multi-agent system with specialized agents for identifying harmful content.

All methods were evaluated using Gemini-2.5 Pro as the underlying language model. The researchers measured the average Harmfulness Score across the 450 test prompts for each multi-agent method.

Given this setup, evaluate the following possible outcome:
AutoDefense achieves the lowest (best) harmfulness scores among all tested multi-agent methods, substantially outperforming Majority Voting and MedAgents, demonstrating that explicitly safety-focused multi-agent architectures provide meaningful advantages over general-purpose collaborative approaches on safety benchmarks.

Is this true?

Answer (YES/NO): NO